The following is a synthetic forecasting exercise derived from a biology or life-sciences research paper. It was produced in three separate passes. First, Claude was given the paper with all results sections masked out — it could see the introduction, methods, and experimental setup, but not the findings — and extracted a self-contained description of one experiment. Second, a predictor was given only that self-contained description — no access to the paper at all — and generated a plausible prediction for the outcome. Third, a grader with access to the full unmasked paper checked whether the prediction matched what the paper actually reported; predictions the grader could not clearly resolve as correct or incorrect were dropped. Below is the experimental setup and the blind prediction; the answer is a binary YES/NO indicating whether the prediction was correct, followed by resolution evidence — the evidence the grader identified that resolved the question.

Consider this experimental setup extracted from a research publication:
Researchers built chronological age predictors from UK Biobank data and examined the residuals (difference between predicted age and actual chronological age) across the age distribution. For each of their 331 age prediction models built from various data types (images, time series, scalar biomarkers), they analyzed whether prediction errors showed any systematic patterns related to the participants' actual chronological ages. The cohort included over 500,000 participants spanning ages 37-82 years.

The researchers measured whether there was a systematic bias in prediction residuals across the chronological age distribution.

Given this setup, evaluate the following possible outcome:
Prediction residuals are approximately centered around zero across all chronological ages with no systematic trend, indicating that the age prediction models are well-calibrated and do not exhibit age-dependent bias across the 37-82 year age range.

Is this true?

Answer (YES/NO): NO